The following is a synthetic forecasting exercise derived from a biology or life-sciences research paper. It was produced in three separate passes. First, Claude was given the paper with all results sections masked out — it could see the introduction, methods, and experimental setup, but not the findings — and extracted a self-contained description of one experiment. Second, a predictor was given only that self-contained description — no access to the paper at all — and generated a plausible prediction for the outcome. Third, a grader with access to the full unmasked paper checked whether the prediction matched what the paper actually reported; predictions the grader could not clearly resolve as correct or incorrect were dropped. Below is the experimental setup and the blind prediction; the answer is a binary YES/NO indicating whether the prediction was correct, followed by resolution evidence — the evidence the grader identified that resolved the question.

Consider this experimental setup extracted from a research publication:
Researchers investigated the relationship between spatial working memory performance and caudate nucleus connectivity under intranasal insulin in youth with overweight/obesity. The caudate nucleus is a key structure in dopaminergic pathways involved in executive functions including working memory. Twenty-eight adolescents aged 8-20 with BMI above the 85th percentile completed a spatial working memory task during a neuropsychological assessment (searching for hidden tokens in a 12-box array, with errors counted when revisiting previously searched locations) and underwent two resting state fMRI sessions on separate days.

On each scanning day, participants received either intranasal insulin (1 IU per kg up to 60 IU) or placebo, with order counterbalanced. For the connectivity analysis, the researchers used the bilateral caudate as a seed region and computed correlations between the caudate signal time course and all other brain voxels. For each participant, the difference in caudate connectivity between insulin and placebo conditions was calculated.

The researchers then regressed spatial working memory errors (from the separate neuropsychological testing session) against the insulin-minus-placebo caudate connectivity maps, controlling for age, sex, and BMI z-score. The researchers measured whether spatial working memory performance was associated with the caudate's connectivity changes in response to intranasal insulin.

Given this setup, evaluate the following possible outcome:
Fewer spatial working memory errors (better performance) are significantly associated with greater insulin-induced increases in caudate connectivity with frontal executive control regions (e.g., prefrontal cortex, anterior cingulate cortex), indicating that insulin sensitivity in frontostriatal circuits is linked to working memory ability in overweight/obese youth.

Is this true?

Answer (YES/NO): NO